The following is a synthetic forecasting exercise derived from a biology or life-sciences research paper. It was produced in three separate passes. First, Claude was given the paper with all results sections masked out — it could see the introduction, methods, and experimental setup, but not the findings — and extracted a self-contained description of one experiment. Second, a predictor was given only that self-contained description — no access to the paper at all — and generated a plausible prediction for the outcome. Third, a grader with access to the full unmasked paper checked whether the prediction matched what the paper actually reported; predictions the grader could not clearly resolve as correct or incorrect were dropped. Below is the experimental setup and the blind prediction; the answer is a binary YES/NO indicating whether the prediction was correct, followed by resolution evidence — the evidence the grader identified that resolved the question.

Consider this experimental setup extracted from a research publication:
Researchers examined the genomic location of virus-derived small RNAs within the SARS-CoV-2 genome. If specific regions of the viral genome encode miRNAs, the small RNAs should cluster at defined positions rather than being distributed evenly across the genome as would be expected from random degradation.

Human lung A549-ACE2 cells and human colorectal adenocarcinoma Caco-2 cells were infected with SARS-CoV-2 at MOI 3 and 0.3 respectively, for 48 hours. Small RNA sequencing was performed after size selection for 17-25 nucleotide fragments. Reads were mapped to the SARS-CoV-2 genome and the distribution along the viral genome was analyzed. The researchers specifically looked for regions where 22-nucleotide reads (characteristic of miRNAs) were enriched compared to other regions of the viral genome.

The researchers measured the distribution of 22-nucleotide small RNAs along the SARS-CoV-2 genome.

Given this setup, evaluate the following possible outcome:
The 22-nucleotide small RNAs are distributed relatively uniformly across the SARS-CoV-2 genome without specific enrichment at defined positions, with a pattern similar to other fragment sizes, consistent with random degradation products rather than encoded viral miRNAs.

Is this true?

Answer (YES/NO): NO